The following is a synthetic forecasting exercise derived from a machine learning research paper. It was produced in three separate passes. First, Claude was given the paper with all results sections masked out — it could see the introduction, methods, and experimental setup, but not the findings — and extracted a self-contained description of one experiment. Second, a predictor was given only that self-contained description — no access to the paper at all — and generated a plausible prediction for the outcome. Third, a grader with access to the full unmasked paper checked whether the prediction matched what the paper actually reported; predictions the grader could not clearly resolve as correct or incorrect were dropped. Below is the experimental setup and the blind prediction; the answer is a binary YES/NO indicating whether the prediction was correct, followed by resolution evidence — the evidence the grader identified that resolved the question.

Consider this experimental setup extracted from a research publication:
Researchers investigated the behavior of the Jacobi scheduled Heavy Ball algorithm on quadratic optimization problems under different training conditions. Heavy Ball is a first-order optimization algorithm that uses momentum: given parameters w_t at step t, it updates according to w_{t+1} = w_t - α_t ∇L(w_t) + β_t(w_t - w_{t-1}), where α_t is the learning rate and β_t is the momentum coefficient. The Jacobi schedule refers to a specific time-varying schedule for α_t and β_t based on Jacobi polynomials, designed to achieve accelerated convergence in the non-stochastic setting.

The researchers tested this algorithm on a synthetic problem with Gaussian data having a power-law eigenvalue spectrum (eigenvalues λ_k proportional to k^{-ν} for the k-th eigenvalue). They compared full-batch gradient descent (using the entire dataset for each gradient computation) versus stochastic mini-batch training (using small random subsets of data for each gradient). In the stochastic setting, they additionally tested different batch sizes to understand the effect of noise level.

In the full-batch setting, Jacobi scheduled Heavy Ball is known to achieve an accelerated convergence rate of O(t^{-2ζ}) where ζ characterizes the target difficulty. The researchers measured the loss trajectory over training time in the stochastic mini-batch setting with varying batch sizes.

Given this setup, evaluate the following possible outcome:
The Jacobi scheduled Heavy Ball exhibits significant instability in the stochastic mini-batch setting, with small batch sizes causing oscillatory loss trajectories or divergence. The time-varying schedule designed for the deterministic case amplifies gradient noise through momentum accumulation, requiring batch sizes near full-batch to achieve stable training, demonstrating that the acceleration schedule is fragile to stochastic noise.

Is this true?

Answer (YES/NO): NO